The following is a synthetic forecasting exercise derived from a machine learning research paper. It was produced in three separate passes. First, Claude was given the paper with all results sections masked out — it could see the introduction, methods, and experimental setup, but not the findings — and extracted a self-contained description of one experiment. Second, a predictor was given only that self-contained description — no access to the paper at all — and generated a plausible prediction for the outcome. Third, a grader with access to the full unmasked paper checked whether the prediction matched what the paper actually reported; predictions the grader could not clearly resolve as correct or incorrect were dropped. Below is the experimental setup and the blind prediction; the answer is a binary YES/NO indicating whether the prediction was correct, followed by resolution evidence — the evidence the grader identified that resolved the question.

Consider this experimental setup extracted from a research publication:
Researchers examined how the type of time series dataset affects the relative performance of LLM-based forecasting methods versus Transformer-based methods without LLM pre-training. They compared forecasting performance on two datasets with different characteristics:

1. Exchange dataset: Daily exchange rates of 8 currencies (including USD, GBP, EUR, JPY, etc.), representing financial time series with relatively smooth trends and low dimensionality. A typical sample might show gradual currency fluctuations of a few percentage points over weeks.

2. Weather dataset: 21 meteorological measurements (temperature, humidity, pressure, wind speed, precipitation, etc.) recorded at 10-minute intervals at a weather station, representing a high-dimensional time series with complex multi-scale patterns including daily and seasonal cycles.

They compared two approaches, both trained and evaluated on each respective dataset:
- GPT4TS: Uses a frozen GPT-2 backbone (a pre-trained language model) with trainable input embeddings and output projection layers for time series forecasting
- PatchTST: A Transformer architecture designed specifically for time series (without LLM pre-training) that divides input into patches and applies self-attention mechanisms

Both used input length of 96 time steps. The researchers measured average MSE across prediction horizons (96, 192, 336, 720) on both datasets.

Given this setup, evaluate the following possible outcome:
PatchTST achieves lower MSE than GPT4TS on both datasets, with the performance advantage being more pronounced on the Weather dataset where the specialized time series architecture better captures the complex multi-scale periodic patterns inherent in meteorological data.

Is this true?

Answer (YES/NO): NO